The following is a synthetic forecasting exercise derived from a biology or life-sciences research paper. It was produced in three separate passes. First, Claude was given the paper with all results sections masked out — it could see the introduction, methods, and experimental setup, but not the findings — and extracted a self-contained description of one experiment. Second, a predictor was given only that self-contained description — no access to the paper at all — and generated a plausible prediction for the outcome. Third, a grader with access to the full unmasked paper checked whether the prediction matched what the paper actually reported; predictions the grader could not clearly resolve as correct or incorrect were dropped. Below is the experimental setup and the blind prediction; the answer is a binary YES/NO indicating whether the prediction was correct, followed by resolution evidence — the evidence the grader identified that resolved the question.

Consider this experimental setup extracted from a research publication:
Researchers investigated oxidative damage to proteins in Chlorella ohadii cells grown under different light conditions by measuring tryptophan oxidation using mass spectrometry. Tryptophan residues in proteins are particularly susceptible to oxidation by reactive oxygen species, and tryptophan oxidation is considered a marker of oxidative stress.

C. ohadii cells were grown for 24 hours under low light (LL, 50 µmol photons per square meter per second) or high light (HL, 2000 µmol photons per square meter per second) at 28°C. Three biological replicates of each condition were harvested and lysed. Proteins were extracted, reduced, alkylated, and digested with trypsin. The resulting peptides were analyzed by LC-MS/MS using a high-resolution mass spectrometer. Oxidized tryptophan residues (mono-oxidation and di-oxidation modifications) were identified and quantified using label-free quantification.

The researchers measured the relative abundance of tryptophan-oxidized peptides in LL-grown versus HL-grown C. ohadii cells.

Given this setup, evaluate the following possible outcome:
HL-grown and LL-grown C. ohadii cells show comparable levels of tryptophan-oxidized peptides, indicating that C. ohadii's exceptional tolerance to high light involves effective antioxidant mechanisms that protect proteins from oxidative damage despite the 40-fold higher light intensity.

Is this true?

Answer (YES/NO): NO